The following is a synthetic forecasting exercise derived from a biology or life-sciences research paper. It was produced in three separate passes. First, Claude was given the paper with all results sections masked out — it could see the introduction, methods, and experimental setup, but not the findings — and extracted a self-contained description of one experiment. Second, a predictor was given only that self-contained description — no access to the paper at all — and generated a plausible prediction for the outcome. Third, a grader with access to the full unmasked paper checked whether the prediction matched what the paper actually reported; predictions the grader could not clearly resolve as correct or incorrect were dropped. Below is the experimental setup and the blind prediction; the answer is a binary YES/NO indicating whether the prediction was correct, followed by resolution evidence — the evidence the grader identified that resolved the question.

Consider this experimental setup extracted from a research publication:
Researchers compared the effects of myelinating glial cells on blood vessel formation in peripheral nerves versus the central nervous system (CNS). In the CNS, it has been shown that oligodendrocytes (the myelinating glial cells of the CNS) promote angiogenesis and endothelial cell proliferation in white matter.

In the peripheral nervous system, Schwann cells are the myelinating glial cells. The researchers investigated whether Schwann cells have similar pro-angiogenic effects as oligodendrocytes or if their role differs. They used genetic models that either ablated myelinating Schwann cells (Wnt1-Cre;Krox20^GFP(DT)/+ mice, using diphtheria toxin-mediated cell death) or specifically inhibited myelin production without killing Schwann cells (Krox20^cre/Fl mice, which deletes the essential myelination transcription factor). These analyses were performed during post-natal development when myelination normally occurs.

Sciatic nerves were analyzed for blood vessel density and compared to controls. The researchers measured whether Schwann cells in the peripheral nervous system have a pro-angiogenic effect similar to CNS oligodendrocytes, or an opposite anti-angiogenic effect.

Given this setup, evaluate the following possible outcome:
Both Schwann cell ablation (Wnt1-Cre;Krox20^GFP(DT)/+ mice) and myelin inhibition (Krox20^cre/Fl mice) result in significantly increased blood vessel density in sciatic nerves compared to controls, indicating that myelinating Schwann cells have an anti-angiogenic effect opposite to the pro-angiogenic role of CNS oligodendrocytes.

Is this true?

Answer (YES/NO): YES